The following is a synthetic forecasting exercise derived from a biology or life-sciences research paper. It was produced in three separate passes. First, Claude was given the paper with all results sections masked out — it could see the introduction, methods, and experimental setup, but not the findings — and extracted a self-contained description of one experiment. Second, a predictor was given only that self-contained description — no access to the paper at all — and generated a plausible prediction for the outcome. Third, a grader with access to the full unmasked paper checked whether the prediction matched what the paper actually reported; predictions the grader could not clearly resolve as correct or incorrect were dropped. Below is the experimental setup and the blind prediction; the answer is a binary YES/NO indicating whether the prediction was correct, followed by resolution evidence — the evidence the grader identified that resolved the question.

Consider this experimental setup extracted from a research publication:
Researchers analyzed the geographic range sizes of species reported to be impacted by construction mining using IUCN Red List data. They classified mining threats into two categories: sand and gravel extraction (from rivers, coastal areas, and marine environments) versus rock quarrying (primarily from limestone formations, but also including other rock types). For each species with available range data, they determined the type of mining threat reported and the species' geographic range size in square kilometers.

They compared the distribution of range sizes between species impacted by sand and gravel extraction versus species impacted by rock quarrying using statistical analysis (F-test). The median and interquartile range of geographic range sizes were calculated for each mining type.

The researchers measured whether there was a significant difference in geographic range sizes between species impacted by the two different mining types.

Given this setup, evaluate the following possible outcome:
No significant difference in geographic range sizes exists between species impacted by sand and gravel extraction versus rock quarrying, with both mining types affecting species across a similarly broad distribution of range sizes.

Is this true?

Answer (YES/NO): NO